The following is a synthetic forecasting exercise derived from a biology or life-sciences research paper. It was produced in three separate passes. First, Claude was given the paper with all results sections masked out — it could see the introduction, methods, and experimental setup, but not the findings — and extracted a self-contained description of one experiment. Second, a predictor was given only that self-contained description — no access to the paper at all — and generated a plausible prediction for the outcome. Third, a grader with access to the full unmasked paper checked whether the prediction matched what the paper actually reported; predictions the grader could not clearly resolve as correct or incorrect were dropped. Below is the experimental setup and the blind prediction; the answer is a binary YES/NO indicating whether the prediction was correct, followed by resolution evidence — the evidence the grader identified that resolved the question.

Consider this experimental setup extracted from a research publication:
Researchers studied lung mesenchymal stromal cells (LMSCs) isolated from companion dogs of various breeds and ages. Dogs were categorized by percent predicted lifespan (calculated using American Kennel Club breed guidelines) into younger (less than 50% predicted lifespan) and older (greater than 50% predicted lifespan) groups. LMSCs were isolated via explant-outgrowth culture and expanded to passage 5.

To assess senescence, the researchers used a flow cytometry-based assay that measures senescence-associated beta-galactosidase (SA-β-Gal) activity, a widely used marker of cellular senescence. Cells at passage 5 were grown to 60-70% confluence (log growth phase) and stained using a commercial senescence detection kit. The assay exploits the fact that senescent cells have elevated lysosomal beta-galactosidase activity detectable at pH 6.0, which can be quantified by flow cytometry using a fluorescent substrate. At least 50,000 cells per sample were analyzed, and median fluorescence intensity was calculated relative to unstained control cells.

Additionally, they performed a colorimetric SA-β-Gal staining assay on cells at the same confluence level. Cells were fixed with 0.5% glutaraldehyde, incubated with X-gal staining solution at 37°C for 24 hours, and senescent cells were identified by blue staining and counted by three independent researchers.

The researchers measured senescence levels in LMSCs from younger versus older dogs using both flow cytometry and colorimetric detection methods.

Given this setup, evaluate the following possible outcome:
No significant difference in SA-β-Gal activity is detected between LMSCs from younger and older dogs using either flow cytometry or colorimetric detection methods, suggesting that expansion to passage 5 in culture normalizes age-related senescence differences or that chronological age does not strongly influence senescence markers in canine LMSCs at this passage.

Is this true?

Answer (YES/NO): YES